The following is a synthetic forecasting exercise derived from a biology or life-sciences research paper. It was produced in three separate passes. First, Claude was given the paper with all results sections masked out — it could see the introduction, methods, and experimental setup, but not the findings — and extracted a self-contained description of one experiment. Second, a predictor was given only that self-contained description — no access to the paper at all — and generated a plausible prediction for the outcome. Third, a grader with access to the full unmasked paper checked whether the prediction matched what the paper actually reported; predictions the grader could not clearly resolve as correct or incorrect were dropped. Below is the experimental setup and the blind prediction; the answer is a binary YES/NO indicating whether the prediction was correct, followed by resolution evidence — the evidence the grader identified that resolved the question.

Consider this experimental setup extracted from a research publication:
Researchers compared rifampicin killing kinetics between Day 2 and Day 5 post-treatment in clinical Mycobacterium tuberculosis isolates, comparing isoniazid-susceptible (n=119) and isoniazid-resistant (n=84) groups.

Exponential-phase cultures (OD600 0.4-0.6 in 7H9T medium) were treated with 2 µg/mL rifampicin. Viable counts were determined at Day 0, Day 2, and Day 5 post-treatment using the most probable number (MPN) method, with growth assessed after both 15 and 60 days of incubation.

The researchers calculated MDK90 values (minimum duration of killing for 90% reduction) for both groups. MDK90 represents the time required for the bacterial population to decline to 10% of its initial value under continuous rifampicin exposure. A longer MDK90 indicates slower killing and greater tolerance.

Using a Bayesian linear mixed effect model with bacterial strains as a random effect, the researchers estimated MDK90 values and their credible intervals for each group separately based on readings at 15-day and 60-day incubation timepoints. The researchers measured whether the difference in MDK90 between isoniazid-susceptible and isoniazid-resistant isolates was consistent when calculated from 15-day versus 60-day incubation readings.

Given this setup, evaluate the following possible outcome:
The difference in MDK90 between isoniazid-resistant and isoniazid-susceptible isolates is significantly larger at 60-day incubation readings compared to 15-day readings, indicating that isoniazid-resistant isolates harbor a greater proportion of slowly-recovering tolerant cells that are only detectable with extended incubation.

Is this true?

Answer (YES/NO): NO